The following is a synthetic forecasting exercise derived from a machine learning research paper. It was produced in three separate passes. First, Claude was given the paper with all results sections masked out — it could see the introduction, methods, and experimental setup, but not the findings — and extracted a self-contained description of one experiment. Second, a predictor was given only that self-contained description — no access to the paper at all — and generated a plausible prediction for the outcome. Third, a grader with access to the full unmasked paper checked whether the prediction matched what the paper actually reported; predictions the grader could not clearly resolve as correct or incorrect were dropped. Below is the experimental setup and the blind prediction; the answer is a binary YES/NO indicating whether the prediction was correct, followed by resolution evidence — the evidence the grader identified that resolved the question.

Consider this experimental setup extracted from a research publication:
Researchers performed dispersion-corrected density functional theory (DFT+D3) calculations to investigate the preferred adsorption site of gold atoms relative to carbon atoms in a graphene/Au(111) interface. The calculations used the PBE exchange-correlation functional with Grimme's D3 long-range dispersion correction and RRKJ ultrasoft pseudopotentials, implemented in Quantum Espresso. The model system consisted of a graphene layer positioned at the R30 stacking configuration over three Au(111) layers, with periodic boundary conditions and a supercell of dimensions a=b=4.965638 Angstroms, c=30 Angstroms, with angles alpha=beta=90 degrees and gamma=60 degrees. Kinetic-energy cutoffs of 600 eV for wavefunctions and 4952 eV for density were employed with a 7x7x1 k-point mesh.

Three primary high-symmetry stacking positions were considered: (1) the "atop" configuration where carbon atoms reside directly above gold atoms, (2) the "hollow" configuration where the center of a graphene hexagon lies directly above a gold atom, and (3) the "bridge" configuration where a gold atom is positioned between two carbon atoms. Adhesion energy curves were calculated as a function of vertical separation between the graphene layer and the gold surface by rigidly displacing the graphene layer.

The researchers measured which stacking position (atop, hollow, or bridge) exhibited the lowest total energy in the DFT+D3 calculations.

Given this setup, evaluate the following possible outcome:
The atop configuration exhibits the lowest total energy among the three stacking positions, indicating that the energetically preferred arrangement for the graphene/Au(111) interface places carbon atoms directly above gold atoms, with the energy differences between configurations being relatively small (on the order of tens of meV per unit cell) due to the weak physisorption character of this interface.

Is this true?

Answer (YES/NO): NO